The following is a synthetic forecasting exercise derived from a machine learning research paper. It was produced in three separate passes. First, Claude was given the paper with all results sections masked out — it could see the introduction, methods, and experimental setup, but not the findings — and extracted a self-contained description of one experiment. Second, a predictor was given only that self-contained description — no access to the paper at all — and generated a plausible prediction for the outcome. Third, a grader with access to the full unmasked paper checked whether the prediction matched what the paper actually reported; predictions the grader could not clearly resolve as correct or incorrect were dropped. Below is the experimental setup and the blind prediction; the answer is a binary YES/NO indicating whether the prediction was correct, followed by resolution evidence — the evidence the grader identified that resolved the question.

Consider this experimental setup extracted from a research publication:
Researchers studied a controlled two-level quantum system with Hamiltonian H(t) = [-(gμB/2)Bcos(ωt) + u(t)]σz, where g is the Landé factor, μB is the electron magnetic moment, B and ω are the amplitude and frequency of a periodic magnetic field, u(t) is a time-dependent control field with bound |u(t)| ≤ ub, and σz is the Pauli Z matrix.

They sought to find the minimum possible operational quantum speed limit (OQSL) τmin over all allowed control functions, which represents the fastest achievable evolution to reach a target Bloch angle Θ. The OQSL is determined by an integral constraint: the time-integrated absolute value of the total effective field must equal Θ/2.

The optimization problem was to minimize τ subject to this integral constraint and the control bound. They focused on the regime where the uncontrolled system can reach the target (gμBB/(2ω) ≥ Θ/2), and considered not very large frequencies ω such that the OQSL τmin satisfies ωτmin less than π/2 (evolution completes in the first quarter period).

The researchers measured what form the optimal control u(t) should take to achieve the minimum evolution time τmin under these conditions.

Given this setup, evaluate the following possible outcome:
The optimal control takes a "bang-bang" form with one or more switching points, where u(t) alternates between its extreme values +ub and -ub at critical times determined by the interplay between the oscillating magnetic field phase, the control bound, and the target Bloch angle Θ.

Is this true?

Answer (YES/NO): NO